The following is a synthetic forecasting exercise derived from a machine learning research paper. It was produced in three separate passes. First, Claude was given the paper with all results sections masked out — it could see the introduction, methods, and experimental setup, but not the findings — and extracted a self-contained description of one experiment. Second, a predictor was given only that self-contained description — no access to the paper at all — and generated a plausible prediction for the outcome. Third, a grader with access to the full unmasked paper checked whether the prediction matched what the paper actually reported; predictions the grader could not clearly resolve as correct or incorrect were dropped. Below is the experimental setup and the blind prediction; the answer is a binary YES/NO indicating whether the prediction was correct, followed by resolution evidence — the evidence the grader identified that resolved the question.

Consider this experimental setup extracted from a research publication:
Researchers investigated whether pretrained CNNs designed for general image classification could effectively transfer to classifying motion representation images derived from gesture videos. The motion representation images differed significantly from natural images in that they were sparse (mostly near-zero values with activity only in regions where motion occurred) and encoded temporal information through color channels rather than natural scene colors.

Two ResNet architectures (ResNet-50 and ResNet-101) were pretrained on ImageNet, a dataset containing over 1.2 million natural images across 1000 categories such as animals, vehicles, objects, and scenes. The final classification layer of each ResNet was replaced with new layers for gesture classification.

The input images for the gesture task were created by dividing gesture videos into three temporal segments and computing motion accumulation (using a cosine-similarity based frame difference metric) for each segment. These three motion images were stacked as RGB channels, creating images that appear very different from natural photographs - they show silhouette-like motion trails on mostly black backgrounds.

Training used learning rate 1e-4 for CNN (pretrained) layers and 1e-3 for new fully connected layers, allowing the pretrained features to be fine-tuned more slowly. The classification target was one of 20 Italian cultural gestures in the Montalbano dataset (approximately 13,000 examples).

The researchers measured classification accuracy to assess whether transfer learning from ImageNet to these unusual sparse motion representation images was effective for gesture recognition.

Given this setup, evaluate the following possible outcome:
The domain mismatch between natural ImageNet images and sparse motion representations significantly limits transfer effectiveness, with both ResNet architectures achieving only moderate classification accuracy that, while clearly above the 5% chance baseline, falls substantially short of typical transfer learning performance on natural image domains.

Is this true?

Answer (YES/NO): NO